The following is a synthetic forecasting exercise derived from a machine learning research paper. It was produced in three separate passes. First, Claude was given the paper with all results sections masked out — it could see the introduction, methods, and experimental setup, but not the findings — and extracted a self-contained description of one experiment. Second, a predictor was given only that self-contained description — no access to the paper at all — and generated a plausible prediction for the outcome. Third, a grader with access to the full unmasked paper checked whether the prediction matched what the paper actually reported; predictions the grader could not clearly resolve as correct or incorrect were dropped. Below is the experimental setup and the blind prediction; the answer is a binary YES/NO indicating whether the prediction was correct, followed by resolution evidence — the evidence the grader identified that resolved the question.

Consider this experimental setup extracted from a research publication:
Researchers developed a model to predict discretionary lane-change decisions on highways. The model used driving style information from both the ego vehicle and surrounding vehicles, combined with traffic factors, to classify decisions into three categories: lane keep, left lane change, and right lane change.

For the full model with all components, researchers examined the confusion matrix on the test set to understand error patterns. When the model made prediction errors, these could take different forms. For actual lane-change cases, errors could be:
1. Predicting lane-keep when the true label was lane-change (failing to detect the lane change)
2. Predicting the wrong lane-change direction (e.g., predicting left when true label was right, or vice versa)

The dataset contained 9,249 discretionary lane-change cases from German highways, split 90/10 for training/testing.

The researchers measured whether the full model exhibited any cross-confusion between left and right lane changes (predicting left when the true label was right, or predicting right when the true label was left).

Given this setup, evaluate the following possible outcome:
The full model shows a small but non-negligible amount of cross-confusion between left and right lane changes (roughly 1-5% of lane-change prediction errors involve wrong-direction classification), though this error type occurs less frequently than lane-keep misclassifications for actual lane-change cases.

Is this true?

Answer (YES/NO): NO